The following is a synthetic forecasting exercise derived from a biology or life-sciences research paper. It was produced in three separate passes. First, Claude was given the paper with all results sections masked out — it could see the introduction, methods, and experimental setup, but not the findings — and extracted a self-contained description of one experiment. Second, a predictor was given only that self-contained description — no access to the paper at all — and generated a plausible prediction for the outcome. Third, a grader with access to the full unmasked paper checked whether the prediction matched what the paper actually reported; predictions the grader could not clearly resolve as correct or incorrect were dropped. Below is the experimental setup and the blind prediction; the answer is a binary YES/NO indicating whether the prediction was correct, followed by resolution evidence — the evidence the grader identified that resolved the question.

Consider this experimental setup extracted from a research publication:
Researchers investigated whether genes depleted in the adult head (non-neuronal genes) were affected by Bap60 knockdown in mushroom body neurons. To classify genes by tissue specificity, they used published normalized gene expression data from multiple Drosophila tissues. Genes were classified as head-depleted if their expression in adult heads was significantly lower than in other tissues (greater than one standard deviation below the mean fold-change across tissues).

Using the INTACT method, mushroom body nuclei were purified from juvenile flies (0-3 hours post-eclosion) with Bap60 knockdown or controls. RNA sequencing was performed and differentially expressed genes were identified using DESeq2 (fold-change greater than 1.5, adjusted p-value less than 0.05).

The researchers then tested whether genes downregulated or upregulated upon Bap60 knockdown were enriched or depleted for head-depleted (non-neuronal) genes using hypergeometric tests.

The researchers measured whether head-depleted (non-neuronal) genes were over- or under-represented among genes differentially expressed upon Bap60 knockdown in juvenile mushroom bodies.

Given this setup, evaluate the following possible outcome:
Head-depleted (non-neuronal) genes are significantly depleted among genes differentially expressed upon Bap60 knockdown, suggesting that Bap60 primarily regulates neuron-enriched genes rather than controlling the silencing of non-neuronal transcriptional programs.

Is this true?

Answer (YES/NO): NO